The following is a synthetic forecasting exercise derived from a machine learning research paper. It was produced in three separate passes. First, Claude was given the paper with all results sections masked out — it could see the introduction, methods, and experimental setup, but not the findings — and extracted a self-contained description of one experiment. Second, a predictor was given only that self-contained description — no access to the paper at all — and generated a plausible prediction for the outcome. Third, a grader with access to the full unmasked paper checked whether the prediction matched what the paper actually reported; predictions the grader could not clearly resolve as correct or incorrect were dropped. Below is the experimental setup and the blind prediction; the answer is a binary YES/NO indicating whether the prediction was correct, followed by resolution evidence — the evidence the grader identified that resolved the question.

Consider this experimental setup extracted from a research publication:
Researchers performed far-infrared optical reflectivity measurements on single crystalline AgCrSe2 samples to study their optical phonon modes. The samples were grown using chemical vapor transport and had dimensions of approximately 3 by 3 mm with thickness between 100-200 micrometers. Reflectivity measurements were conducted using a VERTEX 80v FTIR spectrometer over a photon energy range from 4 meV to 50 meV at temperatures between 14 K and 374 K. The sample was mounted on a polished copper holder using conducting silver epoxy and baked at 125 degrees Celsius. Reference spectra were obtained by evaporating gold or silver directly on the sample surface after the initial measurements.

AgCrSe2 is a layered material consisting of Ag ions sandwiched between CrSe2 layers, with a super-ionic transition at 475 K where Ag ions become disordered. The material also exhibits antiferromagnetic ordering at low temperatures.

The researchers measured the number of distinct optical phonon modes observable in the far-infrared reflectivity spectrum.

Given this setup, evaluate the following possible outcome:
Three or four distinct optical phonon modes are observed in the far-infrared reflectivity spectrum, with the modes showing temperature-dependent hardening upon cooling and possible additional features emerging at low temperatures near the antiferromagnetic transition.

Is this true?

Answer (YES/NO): YES